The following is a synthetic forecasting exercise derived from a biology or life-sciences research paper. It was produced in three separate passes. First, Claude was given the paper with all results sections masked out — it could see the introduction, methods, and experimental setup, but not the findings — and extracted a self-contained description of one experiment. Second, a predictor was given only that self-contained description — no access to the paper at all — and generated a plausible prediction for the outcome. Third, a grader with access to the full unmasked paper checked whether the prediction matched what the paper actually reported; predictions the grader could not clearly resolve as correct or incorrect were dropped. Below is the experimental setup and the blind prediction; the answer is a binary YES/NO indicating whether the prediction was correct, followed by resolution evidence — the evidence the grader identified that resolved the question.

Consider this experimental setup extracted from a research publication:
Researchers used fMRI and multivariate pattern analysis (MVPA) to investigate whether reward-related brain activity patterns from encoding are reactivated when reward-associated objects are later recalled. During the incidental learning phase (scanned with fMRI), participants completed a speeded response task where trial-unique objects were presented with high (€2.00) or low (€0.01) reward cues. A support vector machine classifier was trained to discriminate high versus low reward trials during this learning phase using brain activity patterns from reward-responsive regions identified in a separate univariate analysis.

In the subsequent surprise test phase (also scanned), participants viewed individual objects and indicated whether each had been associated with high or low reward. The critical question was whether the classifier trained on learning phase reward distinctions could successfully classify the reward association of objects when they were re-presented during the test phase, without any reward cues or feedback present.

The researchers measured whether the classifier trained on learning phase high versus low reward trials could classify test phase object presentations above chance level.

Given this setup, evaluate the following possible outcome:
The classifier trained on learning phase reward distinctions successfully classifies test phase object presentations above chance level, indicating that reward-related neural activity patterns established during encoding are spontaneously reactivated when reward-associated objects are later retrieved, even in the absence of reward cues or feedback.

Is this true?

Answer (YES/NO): YES